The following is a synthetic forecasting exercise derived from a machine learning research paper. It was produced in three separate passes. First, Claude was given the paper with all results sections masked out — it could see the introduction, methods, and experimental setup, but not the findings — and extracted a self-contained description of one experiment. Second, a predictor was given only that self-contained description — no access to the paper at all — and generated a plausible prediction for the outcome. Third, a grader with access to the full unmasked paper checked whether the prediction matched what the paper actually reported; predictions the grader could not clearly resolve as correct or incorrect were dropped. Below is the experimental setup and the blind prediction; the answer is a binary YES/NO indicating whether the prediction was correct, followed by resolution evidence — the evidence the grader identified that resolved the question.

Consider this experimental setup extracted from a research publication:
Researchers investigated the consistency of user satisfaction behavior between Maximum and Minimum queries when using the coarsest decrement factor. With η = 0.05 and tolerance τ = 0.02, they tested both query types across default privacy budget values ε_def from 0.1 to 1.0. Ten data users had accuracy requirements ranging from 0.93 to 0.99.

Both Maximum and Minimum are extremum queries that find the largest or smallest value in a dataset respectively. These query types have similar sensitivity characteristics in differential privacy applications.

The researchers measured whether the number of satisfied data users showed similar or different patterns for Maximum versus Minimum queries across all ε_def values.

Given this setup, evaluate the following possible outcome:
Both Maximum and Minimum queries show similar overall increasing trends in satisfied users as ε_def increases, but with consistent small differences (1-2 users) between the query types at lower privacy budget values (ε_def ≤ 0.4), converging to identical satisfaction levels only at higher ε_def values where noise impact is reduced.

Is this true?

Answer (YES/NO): NO